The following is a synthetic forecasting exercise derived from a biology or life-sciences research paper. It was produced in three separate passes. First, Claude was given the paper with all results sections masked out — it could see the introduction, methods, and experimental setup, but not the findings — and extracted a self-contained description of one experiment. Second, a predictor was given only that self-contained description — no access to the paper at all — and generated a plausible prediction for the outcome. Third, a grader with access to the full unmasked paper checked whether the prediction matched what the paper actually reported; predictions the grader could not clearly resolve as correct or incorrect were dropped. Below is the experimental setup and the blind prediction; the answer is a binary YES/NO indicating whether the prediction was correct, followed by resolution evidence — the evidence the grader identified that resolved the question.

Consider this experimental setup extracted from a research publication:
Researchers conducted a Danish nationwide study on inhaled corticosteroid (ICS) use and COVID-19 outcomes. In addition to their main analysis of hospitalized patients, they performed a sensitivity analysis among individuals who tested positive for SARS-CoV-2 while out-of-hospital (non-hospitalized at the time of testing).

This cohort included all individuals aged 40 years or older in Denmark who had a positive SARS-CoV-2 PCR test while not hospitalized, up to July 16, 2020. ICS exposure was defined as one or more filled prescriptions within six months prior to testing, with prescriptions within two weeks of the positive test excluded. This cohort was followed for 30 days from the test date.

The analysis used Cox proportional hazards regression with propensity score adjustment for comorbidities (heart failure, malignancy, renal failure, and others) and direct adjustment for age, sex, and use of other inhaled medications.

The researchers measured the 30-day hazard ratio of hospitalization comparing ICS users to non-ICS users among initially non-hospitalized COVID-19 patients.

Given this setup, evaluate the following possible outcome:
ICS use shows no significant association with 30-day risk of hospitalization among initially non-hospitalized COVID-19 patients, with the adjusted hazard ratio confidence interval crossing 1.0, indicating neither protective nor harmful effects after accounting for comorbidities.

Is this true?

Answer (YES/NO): NO